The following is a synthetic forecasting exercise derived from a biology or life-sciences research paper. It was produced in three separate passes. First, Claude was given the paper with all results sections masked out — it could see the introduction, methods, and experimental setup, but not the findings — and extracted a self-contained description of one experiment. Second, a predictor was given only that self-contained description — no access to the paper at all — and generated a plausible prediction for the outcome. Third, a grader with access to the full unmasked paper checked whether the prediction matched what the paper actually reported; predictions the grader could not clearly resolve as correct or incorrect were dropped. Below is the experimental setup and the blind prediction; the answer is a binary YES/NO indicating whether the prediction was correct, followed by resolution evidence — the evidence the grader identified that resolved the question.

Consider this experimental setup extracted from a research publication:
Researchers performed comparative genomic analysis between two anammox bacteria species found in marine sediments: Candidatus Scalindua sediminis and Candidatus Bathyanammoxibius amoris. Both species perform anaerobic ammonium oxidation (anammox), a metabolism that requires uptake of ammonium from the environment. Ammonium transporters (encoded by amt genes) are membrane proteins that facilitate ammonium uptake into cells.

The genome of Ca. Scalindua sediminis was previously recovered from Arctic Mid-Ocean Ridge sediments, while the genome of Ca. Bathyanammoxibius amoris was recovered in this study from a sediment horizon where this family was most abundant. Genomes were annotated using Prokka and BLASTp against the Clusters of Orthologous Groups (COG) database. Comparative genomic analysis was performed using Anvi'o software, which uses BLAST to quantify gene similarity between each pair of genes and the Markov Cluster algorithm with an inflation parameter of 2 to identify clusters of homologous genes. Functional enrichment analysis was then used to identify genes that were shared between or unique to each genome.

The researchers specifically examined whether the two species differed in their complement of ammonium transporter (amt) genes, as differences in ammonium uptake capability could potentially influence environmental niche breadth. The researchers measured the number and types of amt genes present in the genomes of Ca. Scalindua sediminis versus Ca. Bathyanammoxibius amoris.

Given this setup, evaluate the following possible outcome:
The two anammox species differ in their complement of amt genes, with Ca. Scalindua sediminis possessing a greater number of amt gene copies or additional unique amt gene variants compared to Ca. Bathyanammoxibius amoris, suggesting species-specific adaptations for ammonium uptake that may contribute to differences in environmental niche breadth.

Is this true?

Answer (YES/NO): YES